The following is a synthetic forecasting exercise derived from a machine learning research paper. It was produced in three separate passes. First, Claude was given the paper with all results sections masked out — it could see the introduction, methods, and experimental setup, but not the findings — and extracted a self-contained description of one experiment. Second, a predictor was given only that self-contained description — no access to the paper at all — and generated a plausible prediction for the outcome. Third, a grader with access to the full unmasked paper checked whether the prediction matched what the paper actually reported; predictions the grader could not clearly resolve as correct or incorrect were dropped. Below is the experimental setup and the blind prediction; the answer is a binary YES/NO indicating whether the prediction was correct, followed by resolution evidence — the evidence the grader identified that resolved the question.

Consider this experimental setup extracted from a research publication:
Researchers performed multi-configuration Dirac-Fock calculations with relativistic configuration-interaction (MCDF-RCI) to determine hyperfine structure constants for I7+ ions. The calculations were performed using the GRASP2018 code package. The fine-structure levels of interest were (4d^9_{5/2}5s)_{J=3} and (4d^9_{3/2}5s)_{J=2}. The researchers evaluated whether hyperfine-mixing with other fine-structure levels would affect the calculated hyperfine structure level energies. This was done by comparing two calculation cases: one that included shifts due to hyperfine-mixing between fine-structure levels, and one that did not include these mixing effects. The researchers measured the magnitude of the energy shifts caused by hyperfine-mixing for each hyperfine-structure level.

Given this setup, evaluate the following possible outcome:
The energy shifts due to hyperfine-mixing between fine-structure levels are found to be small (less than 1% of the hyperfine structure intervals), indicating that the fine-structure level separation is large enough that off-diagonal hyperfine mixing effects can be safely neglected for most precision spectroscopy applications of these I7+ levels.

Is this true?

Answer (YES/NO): YES